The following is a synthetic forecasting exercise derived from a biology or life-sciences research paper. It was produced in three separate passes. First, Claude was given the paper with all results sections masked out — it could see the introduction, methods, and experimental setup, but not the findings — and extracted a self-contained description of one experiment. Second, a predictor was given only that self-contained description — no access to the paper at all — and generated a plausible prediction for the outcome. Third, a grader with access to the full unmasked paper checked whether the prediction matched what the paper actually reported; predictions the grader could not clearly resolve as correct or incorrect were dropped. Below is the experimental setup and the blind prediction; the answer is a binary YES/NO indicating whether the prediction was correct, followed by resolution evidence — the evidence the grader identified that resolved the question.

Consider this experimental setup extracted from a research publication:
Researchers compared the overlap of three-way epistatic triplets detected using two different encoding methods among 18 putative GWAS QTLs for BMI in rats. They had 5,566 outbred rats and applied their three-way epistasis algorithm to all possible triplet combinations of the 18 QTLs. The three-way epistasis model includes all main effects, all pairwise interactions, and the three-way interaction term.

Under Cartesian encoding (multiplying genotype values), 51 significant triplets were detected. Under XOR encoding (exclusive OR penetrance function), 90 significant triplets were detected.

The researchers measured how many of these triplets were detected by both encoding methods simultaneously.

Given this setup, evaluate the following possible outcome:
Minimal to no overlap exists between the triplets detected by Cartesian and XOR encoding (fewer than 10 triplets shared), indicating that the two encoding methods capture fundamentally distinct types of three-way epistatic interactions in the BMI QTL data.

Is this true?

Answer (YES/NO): YES